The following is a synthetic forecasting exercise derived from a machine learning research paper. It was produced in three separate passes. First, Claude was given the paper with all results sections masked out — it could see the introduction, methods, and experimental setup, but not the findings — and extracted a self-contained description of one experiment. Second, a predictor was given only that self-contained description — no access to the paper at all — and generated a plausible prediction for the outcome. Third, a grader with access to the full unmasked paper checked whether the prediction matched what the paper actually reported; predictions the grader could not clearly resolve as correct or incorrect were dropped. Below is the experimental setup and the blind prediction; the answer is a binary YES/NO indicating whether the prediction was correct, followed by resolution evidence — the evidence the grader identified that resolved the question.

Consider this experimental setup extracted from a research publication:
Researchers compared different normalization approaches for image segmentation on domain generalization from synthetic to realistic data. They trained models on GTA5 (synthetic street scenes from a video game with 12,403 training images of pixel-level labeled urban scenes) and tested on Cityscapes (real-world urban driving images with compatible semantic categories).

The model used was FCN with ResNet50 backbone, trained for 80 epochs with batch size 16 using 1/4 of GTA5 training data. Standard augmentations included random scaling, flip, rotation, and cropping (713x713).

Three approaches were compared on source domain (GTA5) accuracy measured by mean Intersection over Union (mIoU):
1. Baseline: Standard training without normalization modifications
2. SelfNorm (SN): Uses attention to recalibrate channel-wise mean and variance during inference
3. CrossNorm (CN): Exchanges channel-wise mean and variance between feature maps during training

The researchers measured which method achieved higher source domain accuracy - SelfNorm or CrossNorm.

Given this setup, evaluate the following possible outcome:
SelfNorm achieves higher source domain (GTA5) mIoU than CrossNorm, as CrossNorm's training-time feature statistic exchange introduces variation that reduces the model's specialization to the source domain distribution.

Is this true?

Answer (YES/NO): YES